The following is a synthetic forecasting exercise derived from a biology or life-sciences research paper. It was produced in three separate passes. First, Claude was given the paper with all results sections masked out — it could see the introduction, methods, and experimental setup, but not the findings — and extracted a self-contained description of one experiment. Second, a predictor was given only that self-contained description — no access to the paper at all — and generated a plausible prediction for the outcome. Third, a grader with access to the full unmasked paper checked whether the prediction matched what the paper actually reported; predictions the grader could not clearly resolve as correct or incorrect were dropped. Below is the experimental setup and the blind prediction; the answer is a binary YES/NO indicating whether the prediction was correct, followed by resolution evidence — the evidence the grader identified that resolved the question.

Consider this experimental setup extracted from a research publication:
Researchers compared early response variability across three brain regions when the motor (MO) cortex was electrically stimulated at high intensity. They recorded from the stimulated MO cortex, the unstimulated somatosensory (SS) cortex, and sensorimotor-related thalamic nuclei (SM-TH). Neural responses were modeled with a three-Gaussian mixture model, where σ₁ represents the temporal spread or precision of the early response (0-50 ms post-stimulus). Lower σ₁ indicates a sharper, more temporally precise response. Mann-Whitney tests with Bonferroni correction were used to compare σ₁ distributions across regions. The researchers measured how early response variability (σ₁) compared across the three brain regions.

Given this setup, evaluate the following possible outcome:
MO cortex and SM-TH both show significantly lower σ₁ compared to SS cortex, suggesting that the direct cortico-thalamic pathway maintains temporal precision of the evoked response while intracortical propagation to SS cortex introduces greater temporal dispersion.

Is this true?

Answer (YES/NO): YES